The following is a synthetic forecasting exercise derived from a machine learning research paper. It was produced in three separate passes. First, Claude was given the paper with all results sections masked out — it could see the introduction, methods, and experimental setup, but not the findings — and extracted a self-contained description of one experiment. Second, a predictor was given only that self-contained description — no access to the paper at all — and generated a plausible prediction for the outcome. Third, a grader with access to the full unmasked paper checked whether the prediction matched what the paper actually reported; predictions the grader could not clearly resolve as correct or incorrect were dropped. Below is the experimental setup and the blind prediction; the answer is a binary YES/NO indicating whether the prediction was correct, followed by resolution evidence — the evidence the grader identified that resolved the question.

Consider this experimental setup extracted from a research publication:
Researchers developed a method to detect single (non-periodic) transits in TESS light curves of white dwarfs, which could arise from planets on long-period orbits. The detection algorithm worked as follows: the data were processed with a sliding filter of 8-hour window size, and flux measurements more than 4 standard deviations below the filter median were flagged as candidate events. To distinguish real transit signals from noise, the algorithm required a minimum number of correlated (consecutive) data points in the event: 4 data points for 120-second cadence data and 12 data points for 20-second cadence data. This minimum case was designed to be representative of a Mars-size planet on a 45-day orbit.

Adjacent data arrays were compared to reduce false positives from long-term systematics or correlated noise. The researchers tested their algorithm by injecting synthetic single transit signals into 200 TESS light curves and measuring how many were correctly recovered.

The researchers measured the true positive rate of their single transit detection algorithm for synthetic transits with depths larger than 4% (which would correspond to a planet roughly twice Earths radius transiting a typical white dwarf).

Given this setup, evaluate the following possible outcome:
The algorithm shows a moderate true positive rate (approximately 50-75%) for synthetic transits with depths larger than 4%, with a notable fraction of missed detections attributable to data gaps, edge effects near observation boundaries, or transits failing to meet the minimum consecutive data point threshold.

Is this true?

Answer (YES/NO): NO